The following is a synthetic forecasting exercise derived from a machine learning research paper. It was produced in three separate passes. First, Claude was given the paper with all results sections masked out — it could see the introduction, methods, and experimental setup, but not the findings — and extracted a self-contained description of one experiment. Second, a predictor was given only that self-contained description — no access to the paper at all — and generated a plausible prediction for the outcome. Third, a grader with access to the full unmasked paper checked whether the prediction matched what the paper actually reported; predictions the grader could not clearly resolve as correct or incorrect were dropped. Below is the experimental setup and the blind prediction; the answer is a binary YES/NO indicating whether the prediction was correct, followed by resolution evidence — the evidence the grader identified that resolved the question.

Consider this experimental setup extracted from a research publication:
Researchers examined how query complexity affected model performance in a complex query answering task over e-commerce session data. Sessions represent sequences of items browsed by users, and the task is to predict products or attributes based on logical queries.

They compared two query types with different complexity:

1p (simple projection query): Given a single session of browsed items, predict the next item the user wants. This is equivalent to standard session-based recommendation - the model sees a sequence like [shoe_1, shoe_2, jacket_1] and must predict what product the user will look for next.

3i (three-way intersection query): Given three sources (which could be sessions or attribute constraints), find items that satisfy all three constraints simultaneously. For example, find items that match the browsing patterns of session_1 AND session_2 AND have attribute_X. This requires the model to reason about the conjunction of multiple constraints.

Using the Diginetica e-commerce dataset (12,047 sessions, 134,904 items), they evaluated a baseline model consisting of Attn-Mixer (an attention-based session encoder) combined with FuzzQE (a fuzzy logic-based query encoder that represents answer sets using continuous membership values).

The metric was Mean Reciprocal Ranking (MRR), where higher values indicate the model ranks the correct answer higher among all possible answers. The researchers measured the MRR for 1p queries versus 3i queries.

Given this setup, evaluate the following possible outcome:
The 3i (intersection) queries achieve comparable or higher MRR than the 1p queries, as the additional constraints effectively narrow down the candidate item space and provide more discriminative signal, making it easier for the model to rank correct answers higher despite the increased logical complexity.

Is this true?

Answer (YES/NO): YES